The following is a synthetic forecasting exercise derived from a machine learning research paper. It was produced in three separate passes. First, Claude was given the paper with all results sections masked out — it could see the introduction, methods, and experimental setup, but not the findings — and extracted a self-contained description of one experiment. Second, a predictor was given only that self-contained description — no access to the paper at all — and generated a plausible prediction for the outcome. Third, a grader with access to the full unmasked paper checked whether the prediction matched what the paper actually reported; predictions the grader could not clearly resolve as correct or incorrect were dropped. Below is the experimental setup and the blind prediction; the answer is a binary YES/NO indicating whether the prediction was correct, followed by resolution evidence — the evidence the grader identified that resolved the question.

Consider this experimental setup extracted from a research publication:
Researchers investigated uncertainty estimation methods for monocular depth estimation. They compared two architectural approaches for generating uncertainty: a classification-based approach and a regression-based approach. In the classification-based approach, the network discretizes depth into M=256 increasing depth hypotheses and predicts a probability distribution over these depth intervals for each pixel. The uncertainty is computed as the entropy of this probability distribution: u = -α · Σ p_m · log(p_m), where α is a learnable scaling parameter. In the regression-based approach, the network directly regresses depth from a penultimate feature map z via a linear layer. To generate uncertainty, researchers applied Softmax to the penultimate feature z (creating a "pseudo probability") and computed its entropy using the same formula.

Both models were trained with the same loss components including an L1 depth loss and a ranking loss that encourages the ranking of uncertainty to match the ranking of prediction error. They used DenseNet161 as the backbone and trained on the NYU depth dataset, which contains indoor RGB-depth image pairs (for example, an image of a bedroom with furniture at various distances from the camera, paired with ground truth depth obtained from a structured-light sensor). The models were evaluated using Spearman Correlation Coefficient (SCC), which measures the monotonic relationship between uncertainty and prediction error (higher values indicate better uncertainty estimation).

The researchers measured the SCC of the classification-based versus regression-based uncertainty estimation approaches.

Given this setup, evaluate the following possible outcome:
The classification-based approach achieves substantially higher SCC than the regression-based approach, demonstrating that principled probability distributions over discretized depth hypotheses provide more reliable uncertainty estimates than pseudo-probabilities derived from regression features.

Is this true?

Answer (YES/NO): NO